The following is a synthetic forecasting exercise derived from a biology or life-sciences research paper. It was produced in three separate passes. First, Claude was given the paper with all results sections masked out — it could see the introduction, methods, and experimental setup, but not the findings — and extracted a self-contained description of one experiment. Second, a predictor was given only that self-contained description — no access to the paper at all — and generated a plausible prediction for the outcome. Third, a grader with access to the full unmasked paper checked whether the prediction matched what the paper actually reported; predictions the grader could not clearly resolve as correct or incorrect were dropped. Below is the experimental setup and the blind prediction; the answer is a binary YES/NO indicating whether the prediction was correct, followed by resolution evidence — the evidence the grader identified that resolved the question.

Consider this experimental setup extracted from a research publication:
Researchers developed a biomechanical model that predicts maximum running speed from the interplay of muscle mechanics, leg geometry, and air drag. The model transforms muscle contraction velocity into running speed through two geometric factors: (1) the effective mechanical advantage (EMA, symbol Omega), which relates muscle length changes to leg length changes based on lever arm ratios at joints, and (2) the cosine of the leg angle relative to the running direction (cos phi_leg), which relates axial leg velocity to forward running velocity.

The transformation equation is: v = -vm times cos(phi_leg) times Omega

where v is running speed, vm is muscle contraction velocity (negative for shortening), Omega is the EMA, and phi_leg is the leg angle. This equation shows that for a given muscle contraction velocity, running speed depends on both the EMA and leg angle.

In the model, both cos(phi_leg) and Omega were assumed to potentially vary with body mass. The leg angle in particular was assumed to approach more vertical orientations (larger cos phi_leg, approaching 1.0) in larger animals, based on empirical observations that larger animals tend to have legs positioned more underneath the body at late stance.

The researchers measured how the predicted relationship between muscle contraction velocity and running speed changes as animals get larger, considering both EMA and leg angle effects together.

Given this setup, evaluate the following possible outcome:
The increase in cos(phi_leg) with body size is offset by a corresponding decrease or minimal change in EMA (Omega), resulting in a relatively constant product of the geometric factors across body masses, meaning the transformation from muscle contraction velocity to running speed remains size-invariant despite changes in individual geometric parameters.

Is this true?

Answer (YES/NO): NO